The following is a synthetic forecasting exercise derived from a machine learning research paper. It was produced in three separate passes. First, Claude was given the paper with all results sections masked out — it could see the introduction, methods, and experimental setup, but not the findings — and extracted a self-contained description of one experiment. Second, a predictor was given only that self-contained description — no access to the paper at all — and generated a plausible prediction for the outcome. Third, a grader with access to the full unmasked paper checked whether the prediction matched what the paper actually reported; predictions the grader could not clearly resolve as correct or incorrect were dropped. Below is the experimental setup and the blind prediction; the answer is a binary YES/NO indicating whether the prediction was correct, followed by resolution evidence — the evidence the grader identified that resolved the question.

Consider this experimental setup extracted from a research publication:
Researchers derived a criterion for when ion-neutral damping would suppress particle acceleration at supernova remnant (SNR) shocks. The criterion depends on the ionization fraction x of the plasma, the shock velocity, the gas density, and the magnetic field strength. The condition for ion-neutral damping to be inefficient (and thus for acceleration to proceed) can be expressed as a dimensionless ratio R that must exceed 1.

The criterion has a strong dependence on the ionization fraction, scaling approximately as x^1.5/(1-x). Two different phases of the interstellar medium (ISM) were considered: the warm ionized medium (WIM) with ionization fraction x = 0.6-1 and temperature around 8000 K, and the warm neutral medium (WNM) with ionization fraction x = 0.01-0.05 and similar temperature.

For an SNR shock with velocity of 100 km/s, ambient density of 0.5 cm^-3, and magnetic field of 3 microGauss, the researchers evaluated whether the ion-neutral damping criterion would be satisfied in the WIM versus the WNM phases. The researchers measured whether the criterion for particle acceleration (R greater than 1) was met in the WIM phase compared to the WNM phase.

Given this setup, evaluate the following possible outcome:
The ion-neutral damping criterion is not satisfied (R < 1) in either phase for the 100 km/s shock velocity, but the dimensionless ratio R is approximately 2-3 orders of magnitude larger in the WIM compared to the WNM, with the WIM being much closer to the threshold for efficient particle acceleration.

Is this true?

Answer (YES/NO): NO